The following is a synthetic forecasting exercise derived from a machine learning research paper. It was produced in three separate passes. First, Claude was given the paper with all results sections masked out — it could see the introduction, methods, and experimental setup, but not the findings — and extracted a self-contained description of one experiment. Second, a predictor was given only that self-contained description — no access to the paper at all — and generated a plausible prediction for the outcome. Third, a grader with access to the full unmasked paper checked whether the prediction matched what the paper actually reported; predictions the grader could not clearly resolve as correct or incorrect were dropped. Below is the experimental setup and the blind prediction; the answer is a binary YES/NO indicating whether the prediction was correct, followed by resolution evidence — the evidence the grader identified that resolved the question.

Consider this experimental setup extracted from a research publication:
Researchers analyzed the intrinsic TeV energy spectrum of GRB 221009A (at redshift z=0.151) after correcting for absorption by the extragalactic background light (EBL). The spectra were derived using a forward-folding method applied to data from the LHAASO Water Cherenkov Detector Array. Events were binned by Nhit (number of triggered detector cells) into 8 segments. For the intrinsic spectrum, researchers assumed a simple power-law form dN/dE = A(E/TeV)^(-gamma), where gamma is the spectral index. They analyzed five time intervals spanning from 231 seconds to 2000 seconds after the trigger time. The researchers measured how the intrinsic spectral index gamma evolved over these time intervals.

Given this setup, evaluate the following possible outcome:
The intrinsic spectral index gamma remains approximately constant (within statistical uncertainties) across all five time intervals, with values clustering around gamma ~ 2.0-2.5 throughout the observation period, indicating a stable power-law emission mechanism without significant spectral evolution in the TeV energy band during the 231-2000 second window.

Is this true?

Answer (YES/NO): NO